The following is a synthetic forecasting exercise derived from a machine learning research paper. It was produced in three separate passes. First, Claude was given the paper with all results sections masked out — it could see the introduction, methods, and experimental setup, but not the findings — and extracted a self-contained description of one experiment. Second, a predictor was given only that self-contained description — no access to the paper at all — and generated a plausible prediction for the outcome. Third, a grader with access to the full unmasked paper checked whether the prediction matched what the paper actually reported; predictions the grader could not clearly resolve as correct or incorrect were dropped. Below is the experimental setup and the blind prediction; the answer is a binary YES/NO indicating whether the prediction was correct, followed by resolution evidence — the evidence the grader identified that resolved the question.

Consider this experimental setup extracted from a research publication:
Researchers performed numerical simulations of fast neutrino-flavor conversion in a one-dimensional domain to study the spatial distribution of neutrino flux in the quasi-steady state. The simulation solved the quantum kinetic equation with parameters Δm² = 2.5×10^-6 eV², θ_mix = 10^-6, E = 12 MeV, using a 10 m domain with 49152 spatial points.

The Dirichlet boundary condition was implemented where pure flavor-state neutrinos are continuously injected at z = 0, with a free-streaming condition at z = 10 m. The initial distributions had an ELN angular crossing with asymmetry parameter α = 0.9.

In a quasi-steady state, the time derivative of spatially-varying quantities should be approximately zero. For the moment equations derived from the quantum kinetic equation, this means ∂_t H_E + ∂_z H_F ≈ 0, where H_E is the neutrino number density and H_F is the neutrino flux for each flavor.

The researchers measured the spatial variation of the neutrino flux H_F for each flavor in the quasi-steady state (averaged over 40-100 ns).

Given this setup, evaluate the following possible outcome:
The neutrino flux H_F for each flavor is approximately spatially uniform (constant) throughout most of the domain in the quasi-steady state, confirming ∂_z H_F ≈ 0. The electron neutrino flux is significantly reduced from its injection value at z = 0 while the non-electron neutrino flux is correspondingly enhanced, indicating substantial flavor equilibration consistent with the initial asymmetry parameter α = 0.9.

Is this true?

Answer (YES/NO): NO